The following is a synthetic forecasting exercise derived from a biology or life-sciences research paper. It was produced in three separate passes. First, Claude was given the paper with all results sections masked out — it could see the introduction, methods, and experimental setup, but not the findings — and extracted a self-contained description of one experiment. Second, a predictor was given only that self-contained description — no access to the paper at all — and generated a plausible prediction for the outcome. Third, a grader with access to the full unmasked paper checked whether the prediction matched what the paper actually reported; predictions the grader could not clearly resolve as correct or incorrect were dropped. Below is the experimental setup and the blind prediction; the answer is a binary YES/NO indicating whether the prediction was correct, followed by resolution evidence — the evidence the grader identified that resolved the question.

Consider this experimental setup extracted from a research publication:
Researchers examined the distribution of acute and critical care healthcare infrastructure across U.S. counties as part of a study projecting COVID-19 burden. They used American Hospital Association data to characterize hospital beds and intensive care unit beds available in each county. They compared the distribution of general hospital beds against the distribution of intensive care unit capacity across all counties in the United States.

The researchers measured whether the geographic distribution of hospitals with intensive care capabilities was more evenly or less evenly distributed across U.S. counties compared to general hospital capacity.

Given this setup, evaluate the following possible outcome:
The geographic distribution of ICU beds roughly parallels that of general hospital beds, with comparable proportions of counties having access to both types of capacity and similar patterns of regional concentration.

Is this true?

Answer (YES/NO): NO